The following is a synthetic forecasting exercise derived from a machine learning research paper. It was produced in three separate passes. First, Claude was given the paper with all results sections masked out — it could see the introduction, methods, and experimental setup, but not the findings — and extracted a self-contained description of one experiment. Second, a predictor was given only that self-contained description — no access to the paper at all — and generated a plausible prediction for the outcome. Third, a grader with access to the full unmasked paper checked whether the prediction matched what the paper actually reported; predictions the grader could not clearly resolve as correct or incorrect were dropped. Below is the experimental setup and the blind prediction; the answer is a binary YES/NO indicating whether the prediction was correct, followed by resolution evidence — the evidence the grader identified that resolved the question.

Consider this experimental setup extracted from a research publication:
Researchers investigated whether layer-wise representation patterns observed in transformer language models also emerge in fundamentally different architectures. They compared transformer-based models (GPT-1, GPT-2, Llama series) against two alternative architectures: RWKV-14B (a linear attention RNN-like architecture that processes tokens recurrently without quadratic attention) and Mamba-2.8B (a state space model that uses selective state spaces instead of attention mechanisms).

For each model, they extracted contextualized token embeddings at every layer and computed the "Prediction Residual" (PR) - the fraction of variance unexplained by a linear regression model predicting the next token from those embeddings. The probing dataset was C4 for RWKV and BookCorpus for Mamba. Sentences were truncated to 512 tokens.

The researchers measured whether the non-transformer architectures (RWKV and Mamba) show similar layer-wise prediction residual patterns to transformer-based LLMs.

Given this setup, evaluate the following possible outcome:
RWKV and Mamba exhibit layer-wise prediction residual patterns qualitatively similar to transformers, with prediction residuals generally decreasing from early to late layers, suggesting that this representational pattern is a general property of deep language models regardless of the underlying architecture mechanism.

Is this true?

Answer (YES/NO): YES